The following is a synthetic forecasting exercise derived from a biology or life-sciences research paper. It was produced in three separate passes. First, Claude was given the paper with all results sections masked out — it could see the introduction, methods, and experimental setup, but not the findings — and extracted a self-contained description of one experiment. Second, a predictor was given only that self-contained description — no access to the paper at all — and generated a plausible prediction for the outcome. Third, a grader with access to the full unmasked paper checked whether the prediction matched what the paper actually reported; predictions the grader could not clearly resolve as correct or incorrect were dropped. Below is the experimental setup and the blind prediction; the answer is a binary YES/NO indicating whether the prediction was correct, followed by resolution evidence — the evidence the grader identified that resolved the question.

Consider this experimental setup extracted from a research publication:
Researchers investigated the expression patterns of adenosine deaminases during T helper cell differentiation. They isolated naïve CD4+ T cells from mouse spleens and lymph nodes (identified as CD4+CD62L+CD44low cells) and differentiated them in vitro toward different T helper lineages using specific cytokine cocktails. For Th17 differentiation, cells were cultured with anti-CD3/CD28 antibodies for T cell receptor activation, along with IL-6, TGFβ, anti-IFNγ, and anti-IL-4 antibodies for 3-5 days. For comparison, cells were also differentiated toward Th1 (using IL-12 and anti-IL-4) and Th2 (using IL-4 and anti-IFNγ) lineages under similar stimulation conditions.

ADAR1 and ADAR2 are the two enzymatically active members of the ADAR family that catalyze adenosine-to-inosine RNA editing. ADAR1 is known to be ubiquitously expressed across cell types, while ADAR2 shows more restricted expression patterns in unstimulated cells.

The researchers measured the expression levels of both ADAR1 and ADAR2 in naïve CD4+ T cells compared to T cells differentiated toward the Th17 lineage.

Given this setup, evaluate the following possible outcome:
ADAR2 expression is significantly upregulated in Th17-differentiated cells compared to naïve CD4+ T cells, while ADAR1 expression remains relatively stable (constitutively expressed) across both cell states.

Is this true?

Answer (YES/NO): NO